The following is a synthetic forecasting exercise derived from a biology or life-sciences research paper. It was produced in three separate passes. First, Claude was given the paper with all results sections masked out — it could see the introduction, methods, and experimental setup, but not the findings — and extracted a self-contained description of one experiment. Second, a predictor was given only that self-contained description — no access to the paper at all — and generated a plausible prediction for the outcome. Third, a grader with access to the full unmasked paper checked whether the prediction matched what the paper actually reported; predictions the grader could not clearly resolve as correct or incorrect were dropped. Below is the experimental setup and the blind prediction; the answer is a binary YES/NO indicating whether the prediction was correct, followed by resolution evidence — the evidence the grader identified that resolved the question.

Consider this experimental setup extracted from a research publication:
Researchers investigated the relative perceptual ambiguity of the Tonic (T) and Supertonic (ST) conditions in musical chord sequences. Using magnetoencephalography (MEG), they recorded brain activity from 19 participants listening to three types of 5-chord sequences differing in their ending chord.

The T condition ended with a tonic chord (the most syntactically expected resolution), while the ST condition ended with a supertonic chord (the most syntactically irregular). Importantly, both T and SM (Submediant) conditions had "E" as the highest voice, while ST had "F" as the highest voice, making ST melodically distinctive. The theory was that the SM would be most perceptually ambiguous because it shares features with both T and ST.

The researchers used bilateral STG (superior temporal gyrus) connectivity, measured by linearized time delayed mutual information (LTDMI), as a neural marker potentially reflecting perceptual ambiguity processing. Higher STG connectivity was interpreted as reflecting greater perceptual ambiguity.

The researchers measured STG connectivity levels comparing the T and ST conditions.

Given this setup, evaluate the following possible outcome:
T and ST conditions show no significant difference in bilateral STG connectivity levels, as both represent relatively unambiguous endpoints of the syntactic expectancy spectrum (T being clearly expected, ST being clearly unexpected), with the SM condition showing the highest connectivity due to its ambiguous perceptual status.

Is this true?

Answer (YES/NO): NO